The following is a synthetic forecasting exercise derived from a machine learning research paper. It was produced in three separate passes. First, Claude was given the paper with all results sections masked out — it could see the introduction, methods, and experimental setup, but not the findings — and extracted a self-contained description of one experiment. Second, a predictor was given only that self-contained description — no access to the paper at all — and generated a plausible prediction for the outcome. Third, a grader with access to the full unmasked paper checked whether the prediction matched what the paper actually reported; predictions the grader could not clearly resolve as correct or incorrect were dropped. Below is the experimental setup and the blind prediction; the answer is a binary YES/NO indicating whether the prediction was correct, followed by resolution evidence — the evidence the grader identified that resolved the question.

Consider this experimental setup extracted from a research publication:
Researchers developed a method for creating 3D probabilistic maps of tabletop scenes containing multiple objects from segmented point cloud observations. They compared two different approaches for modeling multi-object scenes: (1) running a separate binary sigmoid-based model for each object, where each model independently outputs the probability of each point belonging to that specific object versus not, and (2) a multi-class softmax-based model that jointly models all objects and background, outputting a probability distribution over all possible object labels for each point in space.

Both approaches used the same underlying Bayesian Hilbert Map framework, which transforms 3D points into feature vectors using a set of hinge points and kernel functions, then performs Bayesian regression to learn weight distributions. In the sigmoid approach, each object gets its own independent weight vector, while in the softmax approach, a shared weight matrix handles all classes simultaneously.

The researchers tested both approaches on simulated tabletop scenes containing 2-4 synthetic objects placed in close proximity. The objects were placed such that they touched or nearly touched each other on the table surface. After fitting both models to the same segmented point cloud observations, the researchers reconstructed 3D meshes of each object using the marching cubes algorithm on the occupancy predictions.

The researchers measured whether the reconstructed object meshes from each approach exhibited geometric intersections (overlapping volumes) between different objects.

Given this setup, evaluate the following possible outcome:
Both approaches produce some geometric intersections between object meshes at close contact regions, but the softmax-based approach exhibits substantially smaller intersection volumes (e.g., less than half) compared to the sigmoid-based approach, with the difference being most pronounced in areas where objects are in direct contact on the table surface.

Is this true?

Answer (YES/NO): NO